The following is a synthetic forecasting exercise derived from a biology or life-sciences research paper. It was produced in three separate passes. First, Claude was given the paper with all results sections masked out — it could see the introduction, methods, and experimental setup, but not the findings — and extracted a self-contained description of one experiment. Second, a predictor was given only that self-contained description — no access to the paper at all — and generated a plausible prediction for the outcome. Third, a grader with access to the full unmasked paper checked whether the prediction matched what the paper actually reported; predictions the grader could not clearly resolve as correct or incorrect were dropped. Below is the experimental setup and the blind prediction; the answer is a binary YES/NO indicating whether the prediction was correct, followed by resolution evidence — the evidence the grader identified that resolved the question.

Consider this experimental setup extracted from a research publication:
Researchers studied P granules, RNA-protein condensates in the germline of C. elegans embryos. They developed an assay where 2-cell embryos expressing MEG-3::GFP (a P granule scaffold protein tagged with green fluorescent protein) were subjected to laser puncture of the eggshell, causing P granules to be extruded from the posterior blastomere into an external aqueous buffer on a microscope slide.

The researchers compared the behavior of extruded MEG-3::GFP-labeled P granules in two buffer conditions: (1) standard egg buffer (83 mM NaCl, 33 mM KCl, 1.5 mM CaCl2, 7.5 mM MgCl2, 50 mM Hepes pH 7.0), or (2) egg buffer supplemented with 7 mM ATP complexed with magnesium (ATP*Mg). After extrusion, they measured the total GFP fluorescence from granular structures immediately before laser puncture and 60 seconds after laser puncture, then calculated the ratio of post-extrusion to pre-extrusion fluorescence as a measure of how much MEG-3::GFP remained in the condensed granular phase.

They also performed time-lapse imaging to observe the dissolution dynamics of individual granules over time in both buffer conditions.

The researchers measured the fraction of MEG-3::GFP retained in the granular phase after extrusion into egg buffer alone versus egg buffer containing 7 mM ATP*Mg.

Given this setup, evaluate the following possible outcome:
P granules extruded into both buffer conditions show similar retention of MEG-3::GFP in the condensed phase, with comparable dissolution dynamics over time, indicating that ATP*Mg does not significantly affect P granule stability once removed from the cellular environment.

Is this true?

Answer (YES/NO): NO